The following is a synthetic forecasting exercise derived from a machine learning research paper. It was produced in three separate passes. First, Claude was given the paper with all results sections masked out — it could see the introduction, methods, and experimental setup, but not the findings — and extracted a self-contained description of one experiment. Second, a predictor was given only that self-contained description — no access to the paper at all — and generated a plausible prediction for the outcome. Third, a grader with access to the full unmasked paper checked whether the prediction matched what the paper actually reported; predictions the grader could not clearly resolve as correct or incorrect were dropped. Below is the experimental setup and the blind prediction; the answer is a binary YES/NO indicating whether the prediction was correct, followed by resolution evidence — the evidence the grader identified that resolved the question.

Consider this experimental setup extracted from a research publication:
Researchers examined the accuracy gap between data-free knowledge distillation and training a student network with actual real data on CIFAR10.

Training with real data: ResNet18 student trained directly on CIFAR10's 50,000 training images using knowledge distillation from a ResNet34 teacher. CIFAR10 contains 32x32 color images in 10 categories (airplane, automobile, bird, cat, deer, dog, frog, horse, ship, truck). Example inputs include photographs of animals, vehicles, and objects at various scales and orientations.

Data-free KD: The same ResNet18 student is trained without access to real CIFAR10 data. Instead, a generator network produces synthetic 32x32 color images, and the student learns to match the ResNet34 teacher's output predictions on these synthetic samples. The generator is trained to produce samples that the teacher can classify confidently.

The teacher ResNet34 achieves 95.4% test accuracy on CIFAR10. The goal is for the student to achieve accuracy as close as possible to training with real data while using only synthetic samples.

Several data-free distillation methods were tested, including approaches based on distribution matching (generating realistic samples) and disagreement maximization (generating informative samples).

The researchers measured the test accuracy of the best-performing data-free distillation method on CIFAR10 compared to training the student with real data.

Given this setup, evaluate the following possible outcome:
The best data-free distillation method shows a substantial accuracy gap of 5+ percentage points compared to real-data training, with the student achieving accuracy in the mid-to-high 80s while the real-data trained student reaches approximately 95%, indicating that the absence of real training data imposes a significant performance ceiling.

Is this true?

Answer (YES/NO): NO